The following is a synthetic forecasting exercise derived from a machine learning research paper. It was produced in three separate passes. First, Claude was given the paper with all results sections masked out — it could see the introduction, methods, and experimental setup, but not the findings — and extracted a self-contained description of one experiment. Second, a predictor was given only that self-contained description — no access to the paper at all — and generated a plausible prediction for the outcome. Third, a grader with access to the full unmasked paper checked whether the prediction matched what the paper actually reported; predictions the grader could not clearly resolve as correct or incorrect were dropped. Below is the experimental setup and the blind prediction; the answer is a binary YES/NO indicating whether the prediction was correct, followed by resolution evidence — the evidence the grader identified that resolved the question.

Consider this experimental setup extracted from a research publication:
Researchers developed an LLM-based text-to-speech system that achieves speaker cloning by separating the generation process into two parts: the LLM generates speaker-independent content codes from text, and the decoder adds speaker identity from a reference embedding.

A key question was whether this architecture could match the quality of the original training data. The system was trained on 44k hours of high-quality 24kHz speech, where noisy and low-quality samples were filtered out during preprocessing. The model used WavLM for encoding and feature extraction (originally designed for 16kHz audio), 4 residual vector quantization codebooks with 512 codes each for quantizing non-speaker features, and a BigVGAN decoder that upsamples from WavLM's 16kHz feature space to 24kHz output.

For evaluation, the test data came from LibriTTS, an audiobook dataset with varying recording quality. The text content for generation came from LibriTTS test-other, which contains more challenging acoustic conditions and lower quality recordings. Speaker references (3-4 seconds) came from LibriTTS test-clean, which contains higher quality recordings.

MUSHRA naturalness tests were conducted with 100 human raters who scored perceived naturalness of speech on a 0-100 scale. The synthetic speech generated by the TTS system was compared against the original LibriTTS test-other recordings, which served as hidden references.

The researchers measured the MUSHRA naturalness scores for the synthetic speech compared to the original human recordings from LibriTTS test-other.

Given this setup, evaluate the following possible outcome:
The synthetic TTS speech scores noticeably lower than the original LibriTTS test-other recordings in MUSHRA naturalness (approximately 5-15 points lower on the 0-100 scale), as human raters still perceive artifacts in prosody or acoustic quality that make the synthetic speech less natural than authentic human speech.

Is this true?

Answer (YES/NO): NO